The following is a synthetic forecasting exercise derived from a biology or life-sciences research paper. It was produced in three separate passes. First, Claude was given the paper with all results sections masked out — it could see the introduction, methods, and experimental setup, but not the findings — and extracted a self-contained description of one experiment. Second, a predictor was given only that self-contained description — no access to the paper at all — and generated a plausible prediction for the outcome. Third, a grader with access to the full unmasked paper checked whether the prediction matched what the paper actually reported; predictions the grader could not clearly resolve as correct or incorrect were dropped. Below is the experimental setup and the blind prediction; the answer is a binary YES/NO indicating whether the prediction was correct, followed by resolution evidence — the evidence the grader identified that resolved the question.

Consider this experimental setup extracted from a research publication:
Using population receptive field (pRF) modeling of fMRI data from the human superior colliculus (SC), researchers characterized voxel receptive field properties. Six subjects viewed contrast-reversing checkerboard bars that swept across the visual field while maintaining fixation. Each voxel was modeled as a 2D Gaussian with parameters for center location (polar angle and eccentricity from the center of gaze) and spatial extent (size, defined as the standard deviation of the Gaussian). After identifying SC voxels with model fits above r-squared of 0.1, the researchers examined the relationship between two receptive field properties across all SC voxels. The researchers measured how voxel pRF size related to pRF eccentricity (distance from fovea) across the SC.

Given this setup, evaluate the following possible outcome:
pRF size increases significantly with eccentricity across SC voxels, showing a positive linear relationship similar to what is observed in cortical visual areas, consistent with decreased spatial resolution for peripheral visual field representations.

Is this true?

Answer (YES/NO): YES